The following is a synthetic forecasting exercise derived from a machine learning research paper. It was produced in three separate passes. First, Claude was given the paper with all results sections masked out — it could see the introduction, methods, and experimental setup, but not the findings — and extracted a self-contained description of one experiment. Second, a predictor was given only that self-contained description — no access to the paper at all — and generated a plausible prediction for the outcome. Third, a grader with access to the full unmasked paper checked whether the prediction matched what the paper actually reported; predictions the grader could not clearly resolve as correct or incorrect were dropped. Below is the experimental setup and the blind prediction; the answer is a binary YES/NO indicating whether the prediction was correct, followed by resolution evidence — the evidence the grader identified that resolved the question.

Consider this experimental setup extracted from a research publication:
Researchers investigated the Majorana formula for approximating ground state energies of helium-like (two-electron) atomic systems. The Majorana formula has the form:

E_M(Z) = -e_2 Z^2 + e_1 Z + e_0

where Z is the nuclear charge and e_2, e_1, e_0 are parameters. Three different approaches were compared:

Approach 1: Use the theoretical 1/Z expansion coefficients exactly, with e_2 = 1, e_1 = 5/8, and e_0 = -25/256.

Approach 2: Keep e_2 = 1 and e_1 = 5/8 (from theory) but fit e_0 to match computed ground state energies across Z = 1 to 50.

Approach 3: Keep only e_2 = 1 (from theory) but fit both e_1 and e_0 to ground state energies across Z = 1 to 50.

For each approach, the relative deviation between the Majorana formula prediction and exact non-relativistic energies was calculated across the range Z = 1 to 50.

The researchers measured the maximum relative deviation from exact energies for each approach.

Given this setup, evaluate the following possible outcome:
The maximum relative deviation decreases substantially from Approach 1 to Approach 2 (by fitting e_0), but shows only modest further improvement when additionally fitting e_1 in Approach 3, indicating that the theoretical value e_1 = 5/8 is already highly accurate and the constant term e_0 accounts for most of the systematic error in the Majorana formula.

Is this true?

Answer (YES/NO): NO